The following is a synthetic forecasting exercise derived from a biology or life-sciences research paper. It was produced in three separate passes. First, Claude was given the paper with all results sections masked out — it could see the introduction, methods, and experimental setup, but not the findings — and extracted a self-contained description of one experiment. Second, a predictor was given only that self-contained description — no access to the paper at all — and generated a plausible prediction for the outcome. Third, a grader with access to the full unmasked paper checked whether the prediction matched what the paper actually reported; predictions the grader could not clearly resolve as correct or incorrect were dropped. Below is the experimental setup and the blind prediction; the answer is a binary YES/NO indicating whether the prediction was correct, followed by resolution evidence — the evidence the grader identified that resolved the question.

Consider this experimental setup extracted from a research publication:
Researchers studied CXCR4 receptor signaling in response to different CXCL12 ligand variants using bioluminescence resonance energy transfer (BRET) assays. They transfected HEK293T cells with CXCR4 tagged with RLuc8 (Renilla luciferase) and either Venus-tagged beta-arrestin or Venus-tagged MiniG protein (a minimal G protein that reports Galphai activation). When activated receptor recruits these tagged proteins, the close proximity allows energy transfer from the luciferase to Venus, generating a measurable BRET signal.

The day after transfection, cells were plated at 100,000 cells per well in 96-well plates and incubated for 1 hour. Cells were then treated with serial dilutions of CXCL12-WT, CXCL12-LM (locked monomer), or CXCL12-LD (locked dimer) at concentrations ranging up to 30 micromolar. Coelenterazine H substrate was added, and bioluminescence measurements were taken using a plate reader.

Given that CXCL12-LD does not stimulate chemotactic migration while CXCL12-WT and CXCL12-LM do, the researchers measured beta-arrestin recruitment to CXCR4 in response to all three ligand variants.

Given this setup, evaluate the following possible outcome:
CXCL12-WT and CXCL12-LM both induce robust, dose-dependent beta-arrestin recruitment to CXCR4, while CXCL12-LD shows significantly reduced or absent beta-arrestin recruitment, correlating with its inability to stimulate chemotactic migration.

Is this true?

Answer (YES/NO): YES